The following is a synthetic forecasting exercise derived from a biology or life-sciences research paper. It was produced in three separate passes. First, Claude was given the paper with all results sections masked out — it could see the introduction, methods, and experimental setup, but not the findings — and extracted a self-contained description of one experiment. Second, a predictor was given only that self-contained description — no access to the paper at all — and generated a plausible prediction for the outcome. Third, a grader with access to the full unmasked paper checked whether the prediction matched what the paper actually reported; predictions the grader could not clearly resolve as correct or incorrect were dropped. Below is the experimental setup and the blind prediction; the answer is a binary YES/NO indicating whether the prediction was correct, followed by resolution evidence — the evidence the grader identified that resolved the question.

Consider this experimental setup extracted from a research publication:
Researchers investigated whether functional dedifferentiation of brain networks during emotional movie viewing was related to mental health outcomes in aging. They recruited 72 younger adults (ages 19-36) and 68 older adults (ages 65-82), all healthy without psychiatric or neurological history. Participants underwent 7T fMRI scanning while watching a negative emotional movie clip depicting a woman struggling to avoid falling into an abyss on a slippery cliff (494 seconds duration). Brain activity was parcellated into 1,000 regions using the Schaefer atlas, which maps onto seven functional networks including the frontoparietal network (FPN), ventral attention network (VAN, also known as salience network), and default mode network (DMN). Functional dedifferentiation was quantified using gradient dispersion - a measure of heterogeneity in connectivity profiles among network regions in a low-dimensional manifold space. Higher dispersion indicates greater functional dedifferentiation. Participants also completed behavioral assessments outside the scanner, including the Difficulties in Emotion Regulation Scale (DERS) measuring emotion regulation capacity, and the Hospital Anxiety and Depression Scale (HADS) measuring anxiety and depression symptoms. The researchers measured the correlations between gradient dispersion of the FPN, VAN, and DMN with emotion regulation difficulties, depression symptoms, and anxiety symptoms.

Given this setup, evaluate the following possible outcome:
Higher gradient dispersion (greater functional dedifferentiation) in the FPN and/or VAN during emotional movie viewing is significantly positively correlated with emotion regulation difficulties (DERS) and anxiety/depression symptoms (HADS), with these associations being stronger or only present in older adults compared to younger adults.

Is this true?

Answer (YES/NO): YES